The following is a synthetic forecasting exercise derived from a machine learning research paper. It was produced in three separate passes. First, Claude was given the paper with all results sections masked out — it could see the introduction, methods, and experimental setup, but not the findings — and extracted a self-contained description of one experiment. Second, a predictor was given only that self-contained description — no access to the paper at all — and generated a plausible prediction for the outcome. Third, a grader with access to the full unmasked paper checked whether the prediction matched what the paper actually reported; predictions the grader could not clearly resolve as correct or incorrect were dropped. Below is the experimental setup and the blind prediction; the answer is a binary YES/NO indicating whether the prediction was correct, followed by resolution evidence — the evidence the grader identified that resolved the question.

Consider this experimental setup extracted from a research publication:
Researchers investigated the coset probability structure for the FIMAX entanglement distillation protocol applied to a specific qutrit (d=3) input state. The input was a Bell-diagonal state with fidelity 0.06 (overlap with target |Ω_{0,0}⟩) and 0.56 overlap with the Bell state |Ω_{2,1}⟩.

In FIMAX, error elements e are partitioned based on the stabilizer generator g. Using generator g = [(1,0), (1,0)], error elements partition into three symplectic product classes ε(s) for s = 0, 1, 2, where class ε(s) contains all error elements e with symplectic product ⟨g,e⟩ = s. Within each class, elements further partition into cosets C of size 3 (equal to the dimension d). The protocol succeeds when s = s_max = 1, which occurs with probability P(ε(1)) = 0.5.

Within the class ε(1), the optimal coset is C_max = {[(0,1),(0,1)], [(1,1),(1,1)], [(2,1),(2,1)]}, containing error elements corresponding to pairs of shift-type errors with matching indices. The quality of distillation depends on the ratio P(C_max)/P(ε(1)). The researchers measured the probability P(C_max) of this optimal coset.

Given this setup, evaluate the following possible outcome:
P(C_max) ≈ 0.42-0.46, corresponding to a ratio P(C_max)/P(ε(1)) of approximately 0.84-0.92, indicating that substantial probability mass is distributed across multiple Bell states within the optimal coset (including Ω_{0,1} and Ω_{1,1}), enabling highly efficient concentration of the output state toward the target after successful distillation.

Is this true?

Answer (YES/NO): NO